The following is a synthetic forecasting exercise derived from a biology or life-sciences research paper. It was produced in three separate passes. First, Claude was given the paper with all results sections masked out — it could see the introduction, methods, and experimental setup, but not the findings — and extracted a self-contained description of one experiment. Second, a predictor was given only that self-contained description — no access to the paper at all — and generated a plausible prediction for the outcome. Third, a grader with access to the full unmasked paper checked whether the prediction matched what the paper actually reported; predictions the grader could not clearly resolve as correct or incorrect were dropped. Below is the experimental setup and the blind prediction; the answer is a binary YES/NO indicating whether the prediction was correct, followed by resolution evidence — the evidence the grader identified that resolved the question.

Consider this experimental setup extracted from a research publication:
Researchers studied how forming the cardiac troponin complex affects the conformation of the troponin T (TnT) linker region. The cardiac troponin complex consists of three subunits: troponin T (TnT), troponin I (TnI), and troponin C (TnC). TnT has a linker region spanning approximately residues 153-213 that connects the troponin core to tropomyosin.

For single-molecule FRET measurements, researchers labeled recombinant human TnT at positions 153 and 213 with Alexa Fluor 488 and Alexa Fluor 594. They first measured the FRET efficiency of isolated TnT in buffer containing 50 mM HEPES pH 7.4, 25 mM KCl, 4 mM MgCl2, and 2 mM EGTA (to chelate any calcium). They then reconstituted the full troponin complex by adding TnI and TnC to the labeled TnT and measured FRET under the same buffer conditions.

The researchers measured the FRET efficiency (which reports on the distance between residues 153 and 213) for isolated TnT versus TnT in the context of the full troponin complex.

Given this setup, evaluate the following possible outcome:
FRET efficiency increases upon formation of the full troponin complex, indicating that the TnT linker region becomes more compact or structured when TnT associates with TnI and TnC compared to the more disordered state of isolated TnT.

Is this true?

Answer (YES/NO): NO